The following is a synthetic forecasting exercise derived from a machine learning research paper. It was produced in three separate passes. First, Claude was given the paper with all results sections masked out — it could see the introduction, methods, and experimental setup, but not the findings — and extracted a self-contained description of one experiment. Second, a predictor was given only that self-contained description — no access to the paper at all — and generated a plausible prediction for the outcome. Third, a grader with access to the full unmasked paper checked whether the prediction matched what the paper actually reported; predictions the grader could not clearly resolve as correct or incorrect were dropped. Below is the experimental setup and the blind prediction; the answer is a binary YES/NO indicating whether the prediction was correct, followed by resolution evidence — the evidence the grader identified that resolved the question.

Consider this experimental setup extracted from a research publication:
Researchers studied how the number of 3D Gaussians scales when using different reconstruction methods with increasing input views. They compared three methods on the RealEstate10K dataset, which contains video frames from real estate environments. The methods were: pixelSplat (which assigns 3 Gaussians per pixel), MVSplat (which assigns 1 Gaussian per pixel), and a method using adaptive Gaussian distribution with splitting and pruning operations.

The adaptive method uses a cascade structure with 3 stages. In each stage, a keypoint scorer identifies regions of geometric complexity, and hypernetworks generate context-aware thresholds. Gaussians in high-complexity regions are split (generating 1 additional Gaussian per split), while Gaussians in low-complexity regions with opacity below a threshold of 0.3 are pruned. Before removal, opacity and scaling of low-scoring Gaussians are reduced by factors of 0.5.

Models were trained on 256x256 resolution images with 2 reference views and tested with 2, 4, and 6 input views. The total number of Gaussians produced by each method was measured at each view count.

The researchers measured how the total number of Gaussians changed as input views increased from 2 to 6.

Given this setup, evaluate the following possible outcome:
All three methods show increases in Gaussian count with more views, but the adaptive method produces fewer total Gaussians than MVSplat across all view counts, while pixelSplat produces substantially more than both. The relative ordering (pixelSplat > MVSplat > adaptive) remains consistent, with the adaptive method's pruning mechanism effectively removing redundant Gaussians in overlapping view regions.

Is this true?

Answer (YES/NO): NO